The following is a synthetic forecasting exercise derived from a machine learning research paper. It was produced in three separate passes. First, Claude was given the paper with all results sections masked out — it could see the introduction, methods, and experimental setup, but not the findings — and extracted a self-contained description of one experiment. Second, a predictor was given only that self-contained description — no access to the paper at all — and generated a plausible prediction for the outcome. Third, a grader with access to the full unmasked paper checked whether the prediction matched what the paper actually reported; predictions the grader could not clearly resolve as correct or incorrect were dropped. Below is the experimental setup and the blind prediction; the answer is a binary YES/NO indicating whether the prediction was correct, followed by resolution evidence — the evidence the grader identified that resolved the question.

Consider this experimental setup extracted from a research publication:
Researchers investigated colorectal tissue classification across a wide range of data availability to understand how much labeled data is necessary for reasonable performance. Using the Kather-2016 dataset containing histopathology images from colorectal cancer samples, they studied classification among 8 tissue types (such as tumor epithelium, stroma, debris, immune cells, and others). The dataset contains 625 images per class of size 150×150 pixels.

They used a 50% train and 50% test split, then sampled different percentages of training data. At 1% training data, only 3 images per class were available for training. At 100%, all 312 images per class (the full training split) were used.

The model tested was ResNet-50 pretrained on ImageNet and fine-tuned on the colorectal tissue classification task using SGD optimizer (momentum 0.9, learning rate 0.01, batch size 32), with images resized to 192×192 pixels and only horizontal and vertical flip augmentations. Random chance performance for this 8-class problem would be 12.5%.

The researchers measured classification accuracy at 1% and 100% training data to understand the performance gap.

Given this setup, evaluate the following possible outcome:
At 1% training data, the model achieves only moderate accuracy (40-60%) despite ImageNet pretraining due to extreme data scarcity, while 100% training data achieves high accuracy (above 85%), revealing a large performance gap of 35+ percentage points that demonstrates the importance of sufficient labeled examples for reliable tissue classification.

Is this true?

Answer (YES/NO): NO